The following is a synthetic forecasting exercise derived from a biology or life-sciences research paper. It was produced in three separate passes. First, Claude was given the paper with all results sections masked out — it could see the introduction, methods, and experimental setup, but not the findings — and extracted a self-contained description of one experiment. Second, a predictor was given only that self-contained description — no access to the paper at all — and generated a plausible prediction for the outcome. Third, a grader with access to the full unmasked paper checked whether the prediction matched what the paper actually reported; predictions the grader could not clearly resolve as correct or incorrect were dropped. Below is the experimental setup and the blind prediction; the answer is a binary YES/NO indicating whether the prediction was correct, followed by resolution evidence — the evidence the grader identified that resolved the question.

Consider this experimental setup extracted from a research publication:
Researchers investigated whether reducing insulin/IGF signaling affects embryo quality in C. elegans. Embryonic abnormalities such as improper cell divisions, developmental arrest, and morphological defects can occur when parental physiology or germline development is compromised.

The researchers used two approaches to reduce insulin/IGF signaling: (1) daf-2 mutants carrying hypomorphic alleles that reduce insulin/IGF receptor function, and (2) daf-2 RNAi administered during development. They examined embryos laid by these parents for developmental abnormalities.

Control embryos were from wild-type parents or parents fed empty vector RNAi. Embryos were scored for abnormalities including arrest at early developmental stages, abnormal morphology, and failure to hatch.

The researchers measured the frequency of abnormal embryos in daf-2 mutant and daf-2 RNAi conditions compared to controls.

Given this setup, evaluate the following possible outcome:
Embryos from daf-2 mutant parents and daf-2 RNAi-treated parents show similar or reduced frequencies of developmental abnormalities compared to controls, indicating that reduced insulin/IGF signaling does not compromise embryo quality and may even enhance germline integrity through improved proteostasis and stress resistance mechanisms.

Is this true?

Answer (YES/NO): YES